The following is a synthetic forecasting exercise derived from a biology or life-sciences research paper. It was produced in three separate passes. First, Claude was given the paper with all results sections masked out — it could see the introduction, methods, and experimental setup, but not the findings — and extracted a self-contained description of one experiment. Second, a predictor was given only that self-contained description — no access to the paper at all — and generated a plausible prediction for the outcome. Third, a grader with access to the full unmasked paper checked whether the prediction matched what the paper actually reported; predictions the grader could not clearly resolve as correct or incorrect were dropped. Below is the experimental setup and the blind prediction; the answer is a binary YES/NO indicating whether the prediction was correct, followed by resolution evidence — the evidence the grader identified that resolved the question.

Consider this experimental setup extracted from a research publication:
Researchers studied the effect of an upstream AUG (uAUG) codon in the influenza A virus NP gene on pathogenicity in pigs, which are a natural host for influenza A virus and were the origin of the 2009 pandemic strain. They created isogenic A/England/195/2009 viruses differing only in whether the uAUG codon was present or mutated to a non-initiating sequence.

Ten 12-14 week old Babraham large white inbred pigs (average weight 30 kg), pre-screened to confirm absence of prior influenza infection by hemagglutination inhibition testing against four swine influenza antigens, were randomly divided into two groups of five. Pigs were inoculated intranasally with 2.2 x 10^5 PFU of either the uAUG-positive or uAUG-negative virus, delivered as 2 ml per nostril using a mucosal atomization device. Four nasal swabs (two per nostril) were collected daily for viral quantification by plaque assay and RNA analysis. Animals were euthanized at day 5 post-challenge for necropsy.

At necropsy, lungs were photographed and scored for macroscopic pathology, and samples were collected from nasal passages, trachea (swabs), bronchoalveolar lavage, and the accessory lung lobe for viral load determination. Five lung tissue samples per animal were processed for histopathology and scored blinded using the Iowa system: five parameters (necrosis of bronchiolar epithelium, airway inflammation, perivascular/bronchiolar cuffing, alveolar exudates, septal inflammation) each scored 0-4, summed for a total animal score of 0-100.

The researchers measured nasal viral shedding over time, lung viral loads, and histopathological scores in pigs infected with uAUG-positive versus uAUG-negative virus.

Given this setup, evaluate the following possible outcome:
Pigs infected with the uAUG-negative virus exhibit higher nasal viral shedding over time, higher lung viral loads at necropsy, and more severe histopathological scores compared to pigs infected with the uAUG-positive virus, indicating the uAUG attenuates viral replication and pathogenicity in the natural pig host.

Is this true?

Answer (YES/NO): NO